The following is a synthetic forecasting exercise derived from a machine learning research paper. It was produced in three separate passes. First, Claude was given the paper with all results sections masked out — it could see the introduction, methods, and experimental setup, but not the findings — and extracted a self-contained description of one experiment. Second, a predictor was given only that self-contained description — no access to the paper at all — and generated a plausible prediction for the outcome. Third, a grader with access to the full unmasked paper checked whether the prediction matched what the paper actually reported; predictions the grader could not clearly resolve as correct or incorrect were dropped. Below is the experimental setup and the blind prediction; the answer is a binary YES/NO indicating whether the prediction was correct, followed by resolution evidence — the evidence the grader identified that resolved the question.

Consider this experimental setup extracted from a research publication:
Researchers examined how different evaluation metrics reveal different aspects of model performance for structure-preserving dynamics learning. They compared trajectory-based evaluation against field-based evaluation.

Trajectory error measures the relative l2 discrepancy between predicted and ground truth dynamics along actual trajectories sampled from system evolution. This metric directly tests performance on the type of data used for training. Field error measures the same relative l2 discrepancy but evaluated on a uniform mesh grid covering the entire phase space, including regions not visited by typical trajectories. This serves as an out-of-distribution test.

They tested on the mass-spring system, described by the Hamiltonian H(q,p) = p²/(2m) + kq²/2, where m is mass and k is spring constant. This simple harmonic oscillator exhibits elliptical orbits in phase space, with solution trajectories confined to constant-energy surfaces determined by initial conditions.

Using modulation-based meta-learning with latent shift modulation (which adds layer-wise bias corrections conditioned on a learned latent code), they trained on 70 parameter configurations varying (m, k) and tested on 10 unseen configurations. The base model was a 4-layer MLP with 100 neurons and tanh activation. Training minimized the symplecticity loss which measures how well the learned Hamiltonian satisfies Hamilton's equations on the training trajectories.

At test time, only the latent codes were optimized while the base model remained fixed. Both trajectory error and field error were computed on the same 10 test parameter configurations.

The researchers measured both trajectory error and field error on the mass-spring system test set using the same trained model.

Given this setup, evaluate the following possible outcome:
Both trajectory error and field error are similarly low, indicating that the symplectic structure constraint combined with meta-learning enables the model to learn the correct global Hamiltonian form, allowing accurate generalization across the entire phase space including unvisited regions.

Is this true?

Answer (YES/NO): YES